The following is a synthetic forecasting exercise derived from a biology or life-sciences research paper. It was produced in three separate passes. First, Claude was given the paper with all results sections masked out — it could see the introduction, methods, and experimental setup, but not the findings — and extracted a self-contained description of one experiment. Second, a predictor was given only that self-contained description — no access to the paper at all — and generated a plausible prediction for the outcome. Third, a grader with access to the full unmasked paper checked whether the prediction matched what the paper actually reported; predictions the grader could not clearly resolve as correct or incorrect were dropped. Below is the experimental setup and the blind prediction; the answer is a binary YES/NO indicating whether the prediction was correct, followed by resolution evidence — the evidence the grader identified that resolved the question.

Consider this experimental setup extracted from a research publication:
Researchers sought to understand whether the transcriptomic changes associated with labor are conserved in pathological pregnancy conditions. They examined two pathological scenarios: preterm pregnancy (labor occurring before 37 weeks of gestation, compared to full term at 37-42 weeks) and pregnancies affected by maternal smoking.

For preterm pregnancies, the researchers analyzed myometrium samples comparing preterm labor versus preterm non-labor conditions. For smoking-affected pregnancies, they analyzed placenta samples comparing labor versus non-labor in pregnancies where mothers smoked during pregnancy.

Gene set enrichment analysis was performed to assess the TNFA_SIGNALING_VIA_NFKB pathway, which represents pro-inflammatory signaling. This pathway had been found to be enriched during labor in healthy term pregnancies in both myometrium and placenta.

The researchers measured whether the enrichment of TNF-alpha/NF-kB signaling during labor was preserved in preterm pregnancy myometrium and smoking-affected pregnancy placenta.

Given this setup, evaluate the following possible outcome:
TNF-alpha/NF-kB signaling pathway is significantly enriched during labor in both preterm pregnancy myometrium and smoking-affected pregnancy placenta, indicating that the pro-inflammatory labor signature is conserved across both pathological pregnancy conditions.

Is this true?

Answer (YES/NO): YES